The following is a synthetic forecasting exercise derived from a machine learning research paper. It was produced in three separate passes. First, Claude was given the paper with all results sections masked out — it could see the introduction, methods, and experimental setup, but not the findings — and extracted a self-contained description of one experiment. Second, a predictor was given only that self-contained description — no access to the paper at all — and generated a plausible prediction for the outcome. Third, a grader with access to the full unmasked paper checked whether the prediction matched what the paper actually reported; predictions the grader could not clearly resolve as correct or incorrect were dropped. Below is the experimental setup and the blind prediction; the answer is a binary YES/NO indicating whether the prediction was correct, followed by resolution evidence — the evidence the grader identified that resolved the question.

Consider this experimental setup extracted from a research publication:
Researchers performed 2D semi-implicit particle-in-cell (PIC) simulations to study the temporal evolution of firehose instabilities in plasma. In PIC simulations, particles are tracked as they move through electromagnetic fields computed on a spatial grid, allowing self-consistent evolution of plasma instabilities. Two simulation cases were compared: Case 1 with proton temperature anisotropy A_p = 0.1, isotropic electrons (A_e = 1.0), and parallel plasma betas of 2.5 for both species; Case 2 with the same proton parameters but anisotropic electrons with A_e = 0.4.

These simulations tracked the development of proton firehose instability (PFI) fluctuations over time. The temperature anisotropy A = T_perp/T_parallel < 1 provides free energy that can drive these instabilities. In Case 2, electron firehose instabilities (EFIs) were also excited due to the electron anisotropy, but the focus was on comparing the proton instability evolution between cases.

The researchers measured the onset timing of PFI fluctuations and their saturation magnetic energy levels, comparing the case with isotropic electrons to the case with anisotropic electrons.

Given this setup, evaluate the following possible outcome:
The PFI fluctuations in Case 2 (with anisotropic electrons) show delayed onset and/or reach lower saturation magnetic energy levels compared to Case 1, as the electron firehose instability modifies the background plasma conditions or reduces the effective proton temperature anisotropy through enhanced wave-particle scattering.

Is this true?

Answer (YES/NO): NO